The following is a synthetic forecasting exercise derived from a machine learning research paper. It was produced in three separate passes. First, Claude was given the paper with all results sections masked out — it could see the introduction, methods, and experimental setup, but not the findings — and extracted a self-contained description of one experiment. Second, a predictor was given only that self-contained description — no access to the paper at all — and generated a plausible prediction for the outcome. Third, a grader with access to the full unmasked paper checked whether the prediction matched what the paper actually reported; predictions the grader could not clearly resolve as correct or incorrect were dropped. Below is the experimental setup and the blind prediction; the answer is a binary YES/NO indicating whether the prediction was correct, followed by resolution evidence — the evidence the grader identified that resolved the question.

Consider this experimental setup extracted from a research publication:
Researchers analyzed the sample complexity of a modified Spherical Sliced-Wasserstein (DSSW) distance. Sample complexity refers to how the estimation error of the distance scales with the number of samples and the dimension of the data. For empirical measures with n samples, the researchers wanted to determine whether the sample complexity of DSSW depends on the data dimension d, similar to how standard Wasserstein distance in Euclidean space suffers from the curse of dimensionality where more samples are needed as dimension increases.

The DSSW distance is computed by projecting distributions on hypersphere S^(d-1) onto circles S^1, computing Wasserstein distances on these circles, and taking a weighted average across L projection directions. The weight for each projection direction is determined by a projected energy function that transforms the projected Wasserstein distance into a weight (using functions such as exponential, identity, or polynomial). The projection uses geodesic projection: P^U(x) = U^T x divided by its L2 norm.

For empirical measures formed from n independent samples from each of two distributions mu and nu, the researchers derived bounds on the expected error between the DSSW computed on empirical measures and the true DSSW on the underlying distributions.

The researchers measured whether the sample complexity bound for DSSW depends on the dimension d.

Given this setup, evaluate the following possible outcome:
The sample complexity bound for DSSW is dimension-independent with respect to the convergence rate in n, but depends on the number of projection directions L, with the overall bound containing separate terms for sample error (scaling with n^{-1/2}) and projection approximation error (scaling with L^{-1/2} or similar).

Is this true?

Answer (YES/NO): NO